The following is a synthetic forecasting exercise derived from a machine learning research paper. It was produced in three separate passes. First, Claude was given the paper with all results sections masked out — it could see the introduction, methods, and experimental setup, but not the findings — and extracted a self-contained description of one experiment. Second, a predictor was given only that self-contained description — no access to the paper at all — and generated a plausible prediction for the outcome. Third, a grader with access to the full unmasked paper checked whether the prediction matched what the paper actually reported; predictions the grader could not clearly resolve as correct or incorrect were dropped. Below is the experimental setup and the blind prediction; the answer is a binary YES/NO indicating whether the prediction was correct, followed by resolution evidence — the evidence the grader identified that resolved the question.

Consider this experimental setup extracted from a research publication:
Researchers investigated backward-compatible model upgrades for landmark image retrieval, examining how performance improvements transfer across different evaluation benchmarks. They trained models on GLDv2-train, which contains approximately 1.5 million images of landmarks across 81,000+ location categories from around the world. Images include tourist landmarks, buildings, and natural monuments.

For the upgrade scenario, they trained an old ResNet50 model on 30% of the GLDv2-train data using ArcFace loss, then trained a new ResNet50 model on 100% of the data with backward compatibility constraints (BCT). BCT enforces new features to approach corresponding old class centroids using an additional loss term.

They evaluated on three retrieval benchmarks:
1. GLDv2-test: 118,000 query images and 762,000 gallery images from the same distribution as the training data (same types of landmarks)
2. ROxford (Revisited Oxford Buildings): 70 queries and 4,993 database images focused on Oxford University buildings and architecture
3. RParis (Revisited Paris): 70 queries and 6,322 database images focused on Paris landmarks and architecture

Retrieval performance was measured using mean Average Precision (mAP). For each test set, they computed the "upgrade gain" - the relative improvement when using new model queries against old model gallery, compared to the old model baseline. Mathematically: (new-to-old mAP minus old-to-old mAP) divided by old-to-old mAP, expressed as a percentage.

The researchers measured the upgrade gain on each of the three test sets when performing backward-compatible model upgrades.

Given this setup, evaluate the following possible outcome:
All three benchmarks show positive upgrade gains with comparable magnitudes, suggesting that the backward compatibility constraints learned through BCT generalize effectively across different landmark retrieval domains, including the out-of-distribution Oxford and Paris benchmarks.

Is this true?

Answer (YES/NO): NO